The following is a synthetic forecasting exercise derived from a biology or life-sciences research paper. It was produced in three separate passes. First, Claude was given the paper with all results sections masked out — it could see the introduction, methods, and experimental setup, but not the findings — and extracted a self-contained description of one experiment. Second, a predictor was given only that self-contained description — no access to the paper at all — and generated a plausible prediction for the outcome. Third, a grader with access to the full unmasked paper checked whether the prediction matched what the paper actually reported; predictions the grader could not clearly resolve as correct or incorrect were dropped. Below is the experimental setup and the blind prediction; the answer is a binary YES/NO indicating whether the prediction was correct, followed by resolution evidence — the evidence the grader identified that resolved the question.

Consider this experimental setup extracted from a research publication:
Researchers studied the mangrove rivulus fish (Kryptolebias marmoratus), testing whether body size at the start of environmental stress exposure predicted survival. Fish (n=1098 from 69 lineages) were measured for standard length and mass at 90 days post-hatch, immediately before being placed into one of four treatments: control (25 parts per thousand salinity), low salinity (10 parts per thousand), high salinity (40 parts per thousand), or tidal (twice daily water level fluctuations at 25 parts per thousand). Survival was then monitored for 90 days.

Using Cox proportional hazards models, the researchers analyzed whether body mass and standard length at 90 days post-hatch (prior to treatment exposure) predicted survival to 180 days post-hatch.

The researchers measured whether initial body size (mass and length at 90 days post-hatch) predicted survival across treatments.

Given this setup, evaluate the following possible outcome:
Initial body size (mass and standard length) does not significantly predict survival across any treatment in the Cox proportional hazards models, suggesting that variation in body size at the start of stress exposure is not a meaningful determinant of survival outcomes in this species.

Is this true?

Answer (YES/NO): NO